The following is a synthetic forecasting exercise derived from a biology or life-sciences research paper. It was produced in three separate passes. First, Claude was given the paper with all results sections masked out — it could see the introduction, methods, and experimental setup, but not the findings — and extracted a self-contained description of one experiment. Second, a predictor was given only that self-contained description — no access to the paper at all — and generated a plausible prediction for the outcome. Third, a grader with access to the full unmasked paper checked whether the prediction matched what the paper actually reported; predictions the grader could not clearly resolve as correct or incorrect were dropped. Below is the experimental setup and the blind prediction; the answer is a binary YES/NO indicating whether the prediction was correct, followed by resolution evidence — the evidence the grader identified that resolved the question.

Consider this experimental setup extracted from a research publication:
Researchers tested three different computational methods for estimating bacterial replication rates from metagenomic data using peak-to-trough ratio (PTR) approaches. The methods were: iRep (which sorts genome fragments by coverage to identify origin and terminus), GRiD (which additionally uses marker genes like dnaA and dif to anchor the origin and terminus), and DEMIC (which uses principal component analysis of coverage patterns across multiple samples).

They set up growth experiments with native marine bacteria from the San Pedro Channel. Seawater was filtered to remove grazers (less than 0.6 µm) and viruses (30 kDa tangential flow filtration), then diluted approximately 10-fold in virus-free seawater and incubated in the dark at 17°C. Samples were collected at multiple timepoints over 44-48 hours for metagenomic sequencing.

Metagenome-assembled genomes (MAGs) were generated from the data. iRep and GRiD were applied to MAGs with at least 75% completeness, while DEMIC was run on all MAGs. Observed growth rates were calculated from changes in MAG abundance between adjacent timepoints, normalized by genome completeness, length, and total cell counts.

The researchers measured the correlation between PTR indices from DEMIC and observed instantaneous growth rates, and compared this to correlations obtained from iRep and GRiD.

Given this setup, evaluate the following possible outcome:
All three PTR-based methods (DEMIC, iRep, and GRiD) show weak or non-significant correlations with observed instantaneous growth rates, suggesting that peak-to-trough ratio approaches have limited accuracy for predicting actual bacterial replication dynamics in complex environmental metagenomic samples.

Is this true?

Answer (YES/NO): YES